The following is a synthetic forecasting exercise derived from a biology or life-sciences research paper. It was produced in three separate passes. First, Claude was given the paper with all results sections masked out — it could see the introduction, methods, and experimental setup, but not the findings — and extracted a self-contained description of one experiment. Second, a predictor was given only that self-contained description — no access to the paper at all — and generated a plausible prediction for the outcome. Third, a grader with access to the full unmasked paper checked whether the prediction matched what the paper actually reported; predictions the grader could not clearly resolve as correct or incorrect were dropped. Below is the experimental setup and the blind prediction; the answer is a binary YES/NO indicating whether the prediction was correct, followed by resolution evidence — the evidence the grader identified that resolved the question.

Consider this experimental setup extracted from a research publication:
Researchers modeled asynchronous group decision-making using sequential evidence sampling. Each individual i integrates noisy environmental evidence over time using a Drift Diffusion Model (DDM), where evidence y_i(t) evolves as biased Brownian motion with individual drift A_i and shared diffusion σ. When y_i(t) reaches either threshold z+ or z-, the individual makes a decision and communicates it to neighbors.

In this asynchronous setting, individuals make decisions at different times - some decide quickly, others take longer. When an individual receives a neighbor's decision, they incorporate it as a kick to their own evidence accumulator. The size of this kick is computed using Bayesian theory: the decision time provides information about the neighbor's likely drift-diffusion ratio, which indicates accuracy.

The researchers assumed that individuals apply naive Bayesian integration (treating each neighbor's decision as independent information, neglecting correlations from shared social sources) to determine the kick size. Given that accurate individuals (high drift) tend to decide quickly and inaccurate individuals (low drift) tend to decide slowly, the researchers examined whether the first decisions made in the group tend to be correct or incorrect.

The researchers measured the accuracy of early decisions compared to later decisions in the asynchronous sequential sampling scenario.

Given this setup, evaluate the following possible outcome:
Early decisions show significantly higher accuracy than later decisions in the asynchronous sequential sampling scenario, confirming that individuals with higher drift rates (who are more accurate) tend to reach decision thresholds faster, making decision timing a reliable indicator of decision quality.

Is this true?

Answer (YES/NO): YES